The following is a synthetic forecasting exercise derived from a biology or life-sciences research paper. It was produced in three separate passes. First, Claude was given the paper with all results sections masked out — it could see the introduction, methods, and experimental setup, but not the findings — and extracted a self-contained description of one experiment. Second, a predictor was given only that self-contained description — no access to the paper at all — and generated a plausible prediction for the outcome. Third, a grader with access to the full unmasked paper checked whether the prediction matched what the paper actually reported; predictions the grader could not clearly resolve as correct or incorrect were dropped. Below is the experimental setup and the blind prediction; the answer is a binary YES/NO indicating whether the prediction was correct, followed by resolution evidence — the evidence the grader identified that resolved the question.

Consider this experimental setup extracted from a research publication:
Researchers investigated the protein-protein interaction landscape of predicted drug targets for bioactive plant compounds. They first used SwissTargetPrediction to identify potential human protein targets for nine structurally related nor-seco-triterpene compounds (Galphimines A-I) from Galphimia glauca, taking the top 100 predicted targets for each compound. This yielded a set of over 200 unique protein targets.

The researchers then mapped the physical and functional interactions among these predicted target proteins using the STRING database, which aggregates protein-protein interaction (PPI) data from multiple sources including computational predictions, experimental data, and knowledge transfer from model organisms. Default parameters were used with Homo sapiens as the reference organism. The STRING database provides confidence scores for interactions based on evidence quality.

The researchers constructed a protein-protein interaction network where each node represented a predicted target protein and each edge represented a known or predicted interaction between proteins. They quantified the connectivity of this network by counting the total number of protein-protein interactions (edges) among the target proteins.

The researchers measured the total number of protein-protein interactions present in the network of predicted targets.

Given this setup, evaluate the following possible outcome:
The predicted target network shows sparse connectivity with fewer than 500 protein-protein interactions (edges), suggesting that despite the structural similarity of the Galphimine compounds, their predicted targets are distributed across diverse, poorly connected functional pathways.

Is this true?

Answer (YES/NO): NO